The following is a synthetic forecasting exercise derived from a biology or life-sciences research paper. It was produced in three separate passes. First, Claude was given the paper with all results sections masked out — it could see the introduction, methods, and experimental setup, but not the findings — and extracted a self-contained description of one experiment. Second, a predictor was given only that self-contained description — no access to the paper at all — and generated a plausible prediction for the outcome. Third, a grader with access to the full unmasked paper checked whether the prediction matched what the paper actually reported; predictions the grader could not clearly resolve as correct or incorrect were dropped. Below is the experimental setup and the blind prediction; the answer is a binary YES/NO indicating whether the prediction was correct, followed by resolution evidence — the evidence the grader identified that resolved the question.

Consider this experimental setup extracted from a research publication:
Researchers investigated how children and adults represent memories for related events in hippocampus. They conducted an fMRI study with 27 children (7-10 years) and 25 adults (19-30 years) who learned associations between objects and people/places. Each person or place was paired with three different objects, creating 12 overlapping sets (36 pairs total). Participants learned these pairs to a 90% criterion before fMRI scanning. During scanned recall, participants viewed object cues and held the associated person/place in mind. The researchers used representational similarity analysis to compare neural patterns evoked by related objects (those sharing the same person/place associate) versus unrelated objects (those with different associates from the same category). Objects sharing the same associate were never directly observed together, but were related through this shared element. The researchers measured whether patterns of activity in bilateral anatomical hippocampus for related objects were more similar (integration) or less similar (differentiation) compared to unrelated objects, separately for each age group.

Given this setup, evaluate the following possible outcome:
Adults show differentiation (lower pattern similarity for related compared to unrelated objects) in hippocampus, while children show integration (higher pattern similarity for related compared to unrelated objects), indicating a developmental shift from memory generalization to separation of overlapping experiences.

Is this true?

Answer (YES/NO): NO